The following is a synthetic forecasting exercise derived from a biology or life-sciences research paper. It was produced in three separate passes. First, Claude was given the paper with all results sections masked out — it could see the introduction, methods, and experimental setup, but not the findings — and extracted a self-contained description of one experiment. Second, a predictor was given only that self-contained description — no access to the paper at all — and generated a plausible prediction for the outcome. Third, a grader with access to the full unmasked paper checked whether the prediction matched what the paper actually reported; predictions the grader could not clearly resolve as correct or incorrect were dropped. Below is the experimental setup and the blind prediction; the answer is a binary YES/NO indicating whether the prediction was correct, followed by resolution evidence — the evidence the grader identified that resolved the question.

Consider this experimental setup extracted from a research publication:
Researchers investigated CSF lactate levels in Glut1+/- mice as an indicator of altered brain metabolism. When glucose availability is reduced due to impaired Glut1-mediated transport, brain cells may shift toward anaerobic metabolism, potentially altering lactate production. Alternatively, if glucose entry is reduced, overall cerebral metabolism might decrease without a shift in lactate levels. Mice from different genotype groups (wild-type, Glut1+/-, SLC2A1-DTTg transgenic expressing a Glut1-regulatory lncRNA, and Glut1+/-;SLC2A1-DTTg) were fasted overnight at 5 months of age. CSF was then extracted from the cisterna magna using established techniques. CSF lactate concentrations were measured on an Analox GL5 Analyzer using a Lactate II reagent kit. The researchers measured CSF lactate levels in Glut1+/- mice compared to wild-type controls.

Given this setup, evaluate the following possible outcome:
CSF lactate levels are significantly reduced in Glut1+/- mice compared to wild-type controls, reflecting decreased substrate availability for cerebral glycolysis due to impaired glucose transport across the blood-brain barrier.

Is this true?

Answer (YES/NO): YES